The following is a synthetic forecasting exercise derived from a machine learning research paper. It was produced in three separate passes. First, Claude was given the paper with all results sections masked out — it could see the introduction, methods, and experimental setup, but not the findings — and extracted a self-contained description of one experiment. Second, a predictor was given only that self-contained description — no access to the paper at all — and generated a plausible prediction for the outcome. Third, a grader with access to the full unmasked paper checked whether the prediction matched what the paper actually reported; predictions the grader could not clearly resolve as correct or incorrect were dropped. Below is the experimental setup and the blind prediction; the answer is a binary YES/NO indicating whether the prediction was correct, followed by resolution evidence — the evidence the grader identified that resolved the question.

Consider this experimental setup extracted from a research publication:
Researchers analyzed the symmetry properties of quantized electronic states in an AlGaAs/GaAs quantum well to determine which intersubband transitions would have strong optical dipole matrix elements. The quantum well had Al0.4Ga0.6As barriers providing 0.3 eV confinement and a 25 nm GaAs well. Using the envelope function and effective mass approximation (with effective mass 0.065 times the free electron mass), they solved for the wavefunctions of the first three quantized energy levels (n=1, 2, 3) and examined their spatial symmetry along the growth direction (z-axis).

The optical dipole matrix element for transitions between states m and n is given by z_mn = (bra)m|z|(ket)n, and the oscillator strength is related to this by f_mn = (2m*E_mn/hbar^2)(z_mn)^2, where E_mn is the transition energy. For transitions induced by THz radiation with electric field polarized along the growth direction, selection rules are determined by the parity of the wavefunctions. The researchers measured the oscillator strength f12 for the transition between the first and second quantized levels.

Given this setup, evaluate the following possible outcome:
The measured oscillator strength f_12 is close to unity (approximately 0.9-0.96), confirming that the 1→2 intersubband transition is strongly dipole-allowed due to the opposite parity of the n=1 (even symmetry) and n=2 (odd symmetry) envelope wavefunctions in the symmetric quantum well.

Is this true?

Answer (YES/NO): YES